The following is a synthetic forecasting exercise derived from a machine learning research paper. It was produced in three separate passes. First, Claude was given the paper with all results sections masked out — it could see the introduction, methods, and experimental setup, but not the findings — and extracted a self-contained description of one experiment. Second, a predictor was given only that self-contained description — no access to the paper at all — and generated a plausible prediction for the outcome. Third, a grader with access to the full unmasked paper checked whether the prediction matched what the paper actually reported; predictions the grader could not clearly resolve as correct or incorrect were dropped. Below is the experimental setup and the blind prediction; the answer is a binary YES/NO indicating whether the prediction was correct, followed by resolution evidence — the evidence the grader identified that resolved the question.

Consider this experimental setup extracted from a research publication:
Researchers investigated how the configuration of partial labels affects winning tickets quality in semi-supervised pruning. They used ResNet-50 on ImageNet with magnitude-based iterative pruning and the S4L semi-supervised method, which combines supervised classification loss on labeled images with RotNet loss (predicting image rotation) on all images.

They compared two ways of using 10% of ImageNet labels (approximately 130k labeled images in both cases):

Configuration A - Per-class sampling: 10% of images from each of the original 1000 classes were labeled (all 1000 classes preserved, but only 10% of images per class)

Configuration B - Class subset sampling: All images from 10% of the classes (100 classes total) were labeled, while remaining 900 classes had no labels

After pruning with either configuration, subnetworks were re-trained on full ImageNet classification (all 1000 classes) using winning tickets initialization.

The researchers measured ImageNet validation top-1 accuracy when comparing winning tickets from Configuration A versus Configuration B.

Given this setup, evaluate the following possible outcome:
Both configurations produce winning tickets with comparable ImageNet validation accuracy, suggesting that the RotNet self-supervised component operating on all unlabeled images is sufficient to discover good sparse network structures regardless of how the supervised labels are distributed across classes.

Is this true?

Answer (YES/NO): NO